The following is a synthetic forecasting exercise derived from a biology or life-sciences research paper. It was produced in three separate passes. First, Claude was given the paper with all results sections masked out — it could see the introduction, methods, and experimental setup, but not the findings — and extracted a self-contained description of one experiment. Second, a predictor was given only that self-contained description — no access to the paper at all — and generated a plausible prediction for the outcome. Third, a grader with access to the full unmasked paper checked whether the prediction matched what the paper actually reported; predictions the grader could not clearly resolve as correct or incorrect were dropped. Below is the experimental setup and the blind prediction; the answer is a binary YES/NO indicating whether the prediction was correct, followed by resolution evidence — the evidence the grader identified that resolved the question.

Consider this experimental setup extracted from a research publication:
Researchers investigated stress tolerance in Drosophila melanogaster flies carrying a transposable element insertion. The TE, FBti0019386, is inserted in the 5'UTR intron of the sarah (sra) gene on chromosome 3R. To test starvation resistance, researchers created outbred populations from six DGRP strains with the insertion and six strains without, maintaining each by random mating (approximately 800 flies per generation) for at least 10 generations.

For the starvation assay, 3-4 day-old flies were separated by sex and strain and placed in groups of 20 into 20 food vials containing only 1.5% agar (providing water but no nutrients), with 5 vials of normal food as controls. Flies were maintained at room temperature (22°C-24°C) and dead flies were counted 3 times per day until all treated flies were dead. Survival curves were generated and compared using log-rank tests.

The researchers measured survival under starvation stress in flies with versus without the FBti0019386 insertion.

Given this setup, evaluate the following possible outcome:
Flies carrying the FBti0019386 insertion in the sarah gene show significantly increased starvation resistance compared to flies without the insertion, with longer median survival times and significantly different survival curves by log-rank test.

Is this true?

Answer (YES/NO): NO